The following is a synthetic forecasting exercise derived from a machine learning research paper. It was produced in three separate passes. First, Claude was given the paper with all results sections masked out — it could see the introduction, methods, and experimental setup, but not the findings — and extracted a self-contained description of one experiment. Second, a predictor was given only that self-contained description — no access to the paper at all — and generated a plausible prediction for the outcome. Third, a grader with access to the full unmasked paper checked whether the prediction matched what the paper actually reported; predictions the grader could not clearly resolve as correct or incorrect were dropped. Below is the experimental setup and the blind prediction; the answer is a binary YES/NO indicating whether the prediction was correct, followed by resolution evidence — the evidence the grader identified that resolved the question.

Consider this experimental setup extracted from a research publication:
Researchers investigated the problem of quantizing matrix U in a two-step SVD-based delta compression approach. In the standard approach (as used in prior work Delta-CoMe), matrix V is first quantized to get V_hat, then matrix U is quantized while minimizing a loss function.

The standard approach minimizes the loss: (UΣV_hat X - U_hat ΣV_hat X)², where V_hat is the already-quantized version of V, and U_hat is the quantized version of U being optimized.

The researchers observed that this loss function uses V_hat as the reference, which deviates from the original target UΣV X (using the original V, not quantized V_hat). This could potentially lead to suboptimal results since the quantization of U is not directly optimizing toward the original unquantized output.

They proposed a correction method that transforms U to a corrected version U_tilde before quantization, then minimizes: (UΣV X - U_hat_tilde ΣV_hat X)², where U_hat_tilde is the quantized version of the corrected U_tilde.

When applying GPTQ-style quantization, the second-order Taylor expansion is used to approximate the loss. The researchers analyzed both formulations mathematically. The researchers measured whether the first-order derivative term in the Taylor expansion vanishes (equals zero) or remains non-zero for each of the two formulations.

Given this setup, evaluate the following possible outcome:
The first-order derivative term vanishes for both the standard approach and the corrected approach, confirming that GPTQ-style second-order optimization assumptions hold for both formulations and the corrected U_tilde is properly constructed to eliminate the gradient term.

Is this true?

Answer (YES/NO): YES